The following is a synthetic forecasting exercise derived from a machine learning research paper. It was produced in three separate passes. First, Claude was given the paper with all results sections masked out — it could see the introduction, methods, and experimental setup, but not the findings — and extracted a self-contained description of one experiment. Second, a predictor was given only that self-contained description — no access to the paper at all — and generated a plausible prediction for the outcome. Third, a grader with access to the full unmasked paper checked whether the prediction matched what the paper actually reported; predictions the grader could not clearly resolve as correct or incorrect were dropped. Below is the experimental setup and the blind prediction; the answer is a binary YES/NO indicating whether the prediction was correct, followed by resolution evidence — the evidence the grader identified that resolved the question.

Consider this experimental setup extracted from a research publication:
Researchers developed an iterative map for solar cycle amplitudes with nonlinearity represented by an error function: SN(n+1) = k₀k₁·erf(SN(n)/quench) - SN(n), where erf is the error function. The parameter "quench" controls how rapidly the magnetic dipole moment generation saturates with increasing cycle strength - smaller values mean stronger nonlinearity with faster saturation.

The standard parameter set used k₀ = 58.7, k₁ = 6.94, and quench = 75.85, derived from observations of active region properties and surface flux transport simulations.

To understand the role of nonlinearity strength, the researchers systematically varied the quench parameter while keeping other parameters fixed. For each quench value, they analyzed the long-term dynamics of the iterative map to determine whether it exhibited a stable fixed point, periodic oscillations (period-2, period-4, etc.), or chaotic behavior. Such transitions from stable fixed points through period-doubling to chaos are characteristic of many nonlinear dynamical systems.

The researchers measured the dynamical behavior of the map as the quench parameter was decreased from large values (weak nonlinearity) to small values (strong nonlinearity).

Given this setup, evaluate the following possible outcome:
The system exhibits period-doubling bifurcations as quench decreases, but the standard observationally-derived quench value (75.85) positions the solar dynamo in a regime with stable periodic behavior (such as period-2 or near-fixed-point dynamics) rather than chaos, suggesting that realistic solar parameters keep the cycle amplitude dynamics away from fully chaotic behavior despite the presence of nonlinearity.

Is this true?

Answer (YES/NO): NO